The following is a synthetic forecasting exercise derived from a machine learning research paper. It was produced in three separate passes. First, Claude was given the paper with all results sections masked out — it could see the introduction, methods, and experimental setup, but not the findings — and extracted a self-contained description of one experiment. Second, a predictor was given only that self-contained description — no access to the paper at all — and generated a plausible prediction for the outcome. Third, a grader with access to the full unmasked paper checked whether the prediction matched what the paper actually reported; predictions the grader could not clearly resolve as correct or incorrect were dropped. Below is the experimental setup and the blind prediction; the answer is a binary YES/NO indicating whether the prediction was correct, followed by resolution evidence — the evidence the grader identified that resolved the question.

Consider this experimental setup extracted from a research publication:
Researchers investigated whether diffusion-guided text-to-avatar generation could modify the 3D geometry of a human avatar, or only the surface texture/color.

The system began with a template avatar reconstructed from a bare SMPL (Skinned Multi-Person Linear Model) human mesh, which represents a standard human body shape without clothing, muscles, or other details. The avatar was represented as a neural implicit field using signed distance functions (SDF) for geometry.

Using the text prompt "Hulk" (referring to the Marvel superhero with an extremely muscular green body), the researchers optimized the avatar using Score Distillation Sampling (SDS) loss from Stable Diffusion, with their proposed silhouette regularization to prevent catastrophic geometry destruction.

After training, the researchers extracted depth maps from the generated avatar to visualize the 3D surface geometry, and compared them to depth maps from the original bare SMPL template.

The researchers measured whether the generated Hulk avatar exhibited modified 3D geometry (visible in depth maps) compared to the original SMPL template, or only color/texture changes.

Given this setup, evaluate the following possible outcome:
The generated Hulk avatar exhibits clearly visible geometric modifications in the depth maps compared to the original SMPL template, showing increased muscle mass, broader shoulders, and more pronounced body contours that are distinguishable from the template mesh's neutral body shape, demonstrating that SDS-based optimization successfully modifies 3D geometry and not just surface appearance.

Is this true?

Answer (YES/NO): YES